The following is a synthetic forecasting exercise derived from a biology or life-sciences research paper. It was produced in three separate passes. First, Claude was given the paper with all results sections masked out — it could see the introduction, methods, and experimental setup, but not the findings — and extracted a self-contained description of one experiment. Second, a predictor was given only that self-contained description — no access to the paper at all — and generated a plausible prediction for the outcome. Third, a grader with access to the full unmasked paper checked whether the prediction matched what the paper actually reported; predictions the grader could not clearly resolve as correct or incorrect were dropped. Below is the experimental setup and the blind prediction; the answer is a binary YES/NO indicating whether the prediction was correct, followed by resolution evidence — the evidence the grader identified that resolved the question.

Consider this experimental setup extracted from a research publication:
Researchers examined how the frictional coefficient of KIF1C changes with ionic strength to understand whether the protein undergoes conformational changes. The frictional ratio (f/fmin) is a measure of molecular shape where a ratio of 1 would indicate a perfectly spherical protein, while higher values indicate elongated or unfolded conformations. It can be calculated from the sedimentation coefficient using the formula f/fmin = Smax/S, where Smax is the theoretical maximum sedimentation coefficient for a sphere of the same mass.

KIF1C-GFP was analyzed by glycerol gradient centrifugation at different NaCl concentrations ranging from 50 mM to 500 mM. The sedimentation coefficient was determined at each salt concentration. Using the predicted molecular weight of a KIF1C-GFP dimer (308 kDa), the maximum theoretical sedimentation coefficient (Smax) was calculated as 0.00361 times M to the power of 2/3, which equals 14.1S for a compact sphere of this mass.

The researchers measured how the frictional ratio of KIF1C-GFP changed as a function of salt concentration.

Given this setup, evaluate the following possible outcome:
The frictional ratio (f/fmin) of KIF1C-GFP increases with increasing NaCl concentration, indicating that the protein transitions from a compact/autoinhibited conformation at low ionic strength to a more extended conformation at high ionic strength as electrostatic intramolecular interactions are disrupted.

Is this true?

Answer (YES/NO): YES